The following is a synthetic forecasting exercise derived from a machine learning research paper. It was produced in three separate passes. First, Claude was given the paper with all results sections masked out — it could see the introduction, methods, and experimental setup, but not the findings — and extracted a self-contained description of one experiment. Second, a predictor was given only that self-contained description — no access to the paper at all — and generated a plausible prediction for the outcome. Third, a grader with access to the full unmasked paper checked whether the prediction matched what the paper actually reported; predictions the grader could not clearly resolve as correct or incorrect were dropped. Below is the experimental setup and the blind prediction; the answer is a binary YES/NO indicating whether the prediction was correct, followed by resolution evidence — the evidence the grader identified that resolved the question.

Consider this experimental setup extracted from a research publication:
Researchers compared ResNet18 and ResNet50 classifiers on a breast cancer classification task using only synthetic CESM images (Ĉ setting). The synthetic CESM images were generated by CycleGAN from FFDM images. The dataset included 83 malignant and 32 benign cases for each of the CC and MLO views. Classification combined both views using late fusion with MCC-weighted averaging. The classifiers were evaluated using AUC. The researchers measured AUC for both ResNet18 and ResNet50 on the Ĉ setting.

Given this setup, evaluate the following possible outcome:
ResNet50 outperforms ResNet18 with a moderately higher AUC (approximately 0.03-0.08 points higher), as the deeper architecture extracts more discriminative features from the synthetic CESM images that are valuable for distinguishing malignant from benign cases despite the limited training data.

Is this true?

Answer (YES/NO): NO